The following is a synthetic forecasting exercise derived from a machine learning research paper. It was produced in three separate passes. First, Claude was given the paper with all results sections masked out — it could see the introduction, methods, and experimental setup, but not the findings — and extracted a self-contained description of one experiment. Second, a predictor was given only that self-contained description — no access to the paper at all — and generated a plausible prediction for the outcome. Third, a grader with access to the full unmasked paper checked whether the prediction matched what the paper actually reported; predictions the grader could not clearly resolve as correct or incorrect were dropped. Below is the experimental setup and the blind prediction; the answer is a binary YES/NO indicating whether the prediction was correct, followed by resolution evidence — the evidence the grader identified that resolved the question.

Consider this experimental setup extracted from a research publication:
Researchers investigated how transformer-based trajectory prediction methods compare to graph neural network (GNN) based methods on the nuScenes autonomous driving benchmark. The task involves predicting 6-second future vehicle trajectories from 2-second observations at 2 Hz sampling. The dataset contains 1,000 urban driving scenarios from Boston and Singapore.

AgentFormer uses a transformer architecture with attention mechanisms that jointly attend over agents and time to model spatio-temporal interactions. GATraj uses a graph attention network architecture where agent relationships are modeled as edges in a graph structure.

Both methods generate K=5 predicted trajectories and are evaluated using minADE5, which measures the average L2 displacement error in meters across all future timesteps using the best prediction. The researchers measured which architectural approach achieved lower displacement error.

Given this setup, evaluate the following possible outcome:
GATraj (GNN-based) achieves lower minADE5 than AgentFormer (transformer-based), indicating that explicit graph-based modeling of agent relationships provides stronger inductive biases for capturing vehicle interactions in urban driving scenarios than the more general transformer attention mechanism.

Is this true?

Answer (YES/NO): NO